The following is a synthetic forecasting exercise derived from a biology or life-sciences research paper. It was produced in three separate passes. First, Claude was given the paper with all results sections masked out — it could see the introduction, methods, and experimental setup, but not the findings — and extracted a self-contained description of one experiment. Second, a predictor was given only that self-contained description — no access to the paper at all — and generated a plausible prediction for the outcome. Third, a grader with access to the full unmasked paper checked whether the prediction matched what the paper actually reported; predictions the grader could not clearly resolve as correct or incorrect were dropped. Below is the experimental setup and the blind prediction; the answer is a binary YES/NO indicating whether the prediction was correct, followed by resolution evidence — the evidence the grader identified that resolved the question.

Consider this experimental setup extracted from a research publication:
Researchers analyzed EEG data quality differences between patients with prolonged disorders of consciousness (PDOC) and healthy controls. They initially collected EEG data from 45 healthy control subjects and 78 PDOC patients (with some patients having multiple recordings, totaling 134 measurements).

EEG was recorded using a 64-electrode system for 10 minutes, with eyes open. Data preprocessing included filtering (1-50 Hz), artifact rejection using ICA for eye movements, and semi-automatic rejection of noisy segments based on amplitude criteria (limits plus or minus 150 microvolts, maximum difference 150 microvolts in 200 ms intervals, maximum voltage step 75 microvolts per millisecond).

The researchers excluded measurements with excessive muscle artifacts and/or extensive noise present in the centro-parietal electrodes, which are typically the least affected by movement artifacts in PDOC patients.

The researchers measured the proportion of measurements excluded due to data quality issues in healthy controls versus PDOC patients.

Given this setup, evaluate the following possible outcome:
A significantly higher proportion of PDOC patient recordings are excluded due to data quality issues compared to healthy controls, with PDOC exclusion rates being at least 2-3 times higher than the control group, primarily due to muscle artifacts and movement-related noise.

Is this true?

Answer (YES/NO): YES